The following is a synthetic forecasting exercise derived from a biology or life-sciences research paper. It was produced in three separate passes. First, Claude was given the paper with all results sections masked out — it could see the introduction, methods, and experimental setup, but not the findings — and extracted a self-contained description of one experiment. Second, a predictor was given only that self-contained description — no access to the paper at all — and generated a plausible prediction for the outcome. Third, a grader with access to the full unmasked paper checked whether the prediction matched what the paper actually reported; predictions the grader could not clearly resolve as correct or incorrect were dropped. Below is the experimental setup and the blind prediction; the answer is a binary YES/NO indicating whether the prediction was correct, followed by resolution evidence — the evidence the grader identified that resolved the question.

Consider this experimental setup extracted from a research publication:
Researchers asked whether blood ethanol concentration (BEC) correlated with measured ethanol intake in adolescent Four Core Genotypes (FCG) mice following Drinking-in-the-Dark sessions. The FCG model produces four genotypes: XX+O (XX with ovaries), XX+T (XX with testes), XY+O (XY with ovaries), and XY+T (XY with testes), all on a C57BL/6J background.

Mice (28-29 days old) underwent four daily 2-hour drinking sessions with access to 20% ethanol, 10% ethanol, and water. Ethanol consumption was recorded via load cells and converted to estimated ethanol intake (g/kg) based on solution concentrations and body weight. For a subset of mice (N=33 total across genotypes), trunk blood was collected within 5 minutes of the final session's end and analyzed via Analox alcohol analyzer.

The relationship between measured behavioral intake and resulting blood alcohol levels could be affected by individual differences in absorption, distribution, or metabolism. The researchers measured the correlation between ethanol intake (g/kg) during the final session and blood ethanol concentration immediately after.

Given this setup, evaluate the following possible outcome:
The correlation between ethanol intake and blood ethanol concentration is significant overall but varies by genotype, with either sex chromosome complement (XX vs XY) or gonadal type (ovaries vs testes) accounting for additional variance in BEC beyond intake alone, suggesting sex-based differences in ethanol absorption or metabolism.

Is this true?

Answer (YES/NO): NO